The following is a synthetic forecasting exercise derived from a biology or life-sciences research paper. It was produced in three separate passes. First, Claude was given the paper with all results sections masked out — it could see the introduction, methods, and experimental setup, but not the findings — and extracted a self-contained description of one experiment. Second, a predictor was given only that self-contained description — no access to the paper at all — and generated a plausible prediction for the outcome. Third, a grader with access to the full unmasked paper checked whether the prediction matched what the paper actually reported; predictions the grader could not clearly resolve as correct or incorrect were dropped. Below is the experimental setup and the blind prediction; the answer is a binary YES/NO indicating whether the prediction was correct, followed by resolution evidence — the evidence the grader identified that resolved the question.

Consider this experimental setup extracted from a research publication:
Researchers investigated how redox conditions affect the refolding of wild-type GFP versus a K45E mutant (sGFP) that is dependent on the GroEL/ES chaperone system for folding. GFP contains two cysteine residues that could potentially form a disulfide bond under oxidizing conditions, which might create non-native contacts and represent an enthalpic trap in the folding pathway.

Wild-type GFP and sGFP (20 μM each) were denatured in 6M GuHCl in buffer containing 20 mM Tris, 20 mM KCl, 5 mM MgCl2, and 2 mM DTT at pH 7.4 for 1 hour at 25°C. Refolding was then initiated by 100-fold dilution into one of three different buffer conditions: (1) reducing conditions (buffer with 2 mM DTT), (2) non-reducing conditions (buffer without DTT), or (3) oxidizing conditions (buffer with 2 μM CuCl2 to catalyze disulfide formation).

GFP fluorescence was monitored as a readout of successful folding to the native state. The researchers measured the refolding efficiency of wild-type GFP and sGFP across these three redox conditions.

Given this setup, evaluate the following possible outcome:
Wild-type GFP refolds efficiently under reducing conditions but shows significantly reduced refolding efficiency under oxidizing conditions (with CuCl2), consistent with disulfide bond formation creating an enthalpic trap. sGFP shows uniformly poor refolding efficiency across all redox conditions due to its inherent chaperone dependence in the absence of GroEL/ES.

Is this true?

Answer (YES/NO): NO